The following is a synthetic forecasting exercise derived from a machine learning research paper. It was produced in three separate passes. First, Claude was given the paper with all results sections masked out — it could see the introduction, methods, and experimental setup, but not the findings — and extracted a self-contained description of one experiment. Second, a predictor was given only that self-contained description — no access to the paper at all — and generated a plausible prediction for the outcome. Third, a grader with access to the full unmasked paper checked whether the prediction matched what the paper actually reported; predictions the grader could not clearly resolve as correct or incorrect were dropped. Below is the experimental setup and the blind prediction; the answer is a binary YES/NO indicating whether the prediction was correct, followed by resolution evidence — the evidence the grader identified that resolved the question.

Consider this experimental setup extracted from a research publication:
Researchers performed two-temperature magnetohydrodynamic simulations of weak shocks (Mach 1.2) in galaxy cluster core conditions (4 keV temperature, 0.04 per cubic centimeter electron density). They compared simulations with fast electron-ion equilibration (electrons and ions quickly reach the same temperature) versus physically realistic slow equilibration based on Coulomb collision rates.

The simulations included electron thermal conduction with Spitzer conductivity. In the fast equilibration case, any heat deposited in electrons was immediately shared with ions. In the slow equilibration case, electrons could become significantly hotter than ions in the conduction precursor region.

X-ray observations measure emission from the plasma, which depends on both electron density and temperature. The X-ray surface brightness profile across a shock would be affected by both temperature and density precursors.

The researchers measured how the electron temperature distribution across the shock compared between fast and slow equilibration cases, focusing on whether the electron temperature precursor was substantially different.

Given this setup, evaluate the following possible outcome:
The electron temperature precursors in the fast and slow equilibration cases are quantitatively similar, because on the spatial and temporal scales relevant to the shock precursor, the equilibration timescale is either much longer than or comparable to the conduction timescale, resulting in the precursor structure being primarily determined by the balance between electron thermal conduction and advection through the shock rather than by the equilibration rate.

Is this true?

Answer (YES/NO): YES